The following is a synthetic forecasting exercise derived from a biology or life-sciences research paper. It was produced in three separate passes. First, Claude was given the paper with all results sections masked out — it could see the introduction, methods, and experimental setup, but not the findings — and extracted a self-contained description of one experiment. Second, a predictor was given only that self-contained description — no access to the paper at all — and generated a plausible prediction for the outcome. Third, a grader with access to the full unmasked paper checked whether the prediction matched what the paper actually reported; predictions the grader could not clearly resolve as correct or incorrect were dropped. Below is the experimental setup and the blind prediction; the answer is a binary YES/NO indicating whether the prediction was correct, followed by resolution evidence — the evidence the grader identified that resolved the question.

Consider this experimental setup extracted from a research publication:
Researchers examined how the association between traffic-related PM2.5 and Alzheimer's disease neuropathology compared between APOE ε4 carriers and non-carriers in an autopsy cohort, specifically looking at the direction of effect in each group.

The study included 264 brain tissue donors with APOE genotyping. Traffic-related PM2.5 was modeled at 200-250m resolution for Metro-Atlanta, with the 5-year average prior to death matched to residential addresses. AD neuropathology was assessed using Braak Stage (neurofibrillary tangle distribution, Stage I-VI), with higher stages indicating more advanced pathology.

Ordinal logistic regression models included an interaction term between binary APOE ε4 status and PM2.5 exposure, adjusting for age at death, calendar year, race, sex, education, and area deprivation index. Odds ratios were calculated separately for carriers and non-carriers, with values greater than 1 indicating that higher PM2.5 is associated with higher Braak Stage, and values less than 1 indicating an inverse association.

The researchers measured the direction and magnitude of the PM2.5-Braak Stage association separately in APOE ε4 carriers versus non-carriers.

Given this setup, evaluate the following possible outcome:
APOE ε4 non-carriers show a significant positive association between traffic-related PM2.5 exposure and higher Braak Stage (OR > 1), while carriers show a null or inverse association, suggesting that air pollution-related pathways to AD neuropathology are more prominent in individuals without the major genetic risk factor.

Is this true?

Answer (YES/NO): YES